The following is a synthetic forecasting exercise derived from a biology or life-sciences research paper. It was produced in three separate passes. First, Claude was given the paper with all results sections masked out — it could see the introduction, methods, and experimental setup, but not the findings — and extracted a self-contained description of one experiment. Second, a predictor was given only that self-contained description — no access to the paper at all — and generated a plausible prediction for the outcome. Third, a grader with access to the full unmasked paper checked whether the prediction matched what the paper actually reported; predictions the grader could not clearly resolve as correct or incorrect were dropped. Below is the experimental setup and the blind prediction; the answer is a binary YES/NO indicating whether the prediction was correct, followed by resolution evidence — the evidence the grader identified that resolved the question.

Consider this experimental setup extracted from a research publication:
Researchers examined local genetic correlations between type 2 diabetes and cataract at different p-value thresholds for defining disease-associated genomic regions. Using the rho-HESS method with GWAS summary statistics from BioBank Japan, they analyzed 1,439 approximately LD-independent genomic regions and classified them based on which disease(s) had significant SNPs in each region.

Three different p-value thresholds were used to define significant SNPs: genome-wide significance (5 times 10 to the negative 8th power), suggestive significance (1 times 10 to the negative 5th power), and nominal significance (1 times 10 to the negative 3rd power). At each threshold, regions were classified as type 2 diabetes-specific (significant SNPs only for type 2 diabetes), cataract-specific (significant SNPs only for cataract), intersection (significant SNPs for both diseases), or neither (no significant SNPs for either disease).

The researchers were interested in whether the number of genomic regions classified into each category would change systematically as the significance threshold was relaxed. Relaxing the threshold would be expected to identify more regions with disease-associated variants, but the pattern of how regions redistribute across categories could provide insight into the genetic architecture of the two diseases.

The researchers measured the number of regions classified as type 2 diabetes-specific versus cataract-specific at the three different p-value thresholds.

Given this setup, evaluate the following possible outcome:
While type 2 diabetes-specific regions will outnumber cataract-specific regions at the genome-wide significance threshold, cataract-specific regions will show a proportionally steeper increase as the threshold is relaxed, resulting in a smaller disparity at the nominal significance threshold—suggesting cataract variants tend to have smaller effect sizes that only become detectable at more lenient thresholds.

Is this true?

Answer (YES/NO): YES